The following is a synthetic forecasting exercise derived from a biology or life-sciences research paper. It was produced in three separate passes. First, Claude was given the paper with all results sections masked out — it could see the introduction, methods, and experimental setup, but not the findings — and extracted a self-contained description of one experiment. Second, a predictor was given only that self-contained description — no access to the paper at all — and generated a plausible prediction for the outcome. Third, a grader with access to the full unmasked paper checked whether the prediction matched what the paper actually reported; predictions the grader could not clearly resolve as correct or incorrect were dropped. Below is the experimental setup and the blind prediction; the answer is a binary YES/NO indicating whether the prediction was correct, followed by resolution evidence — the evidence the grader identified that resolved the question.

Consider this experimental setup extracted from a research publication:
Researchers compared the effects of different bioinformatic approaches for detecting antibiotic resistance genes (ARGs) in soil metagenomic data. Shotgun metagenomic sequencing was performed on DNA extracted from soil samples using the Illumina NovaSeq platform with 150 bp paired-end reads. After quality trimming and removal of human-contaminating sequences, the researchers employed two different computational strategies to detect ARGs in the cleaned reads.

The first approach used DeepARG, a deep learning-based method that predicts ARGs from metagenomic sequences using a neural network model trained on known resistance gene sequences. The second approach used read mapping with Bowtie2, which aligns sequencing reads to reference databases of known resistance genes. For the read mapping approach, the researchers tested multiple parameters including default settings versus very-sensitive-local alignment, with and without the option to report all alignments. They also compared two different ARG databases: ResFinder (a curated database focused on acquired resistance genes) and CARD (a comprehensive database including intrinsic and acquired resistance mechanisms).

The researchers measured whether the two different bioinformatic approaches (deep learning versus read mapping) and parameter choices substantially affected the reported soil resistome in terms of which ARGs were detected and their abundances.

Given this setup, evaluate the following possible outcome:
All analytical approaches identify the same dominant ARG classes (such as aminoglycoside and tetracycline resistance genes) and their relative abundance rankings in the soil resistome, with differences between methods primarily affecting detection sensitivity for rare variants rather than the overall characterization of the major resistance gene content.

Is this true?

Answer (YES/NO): NO